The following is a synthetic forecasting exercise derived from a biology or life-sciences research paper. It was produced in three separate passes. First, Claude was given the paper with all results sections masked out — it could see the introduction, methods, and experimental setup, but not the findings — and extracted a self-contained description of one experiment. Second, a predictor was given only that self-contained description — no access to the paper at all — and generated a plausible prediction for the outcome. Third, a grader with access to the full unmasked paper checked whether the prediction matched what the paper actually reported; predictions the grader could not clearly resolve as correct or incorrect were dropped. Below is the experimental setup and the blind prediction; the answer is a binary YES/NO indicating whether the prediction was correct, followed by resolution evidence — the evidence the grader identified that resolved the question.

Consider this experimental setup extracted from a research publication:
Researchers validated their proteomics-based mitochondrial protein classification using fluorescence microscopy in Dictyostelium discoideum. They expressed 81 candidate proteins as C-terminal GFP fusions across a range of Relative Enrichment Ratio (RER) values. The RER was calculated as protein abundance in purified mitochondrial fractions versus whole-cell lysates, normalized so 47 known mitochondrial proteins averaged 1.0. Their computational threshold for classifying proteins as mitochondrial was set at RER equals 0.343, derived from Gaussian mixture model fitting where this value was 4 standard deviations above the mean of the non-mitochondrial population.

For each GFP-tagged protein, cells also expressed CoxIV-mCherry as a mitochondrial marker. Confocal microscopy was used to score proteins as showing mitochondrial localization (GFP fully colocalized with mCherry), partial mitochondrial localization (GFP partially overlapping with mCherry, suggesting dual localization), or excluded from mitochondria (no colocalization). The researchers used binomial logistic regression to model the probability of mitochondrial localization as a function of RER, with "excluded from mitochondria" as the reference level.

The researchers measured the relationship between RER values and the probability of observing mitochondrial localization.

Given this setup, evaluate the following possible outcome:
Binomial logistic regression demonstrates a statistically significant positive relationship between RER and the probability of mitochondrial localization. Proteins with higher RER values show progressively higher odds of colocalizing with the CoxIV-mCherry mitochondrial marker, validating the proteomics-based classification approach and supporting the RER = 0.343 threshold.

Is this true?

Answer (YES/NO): YES